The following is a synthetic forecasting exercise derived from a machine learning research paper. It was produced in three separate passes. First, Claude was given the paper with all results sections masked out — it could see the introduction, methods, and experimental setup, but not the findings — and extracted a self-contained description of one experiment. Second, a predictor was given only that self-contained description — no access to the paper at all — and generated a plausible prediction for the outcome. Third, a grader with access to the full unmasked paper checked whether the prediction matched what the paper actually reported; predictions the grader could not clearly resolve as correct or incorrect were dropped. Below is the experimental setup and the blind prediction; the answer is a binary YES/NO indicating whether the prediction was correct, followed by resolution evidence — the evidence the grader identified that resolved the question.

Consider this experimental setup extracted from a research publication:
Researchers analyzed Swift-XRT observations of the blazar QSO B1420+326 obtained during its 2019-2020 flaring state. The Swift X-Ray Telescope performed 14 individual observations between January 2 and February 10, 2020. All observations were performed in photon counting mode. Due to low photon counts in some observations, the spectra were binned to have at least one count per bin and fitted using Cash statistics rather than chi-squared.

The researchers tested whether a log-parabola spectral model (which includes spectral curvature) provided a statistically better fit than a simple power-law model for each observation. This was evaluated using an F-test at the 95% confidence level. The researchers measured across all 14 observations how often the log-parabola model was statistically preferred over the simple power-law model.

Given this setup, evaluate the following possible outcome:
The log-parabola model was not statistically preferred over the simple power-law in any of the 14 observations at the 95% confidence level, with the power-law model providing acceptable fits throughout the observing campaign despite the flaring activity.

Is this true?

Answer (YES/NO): NO